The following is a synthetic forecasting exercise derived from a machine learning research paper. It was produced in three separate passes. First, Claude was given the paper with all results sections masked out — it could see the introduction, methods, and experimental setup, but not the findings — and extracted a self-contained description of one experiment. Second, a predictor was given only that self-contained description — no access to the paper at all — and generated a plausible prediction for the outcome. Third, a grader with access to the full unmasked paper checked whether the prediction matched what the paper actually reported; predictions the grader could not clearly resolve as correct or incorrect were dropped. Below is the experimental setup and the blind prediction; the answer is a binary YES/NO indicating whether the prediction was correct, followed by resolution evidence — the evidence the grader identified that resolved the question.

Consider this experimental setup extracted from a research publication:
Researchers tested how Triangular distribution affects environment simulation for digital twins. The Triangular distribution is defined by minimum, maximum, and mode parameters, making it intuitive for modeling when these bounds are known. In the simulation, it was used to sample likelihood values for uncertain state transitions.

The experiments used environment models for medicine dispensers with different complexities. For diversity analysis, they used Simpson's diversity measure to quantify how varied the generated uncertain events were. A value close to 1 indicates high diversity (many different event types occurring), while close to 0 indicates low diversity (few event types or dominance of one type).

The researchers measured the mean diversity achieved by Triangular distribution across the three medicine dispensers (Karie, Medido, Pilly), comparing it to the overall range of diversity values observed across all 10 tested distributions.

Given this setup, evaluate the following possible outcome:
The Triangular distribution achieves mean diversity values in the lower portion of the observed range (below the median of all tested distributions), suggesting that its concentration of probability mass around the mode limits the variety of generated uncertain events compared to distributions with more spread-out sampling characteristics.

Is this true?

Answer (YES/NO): NO